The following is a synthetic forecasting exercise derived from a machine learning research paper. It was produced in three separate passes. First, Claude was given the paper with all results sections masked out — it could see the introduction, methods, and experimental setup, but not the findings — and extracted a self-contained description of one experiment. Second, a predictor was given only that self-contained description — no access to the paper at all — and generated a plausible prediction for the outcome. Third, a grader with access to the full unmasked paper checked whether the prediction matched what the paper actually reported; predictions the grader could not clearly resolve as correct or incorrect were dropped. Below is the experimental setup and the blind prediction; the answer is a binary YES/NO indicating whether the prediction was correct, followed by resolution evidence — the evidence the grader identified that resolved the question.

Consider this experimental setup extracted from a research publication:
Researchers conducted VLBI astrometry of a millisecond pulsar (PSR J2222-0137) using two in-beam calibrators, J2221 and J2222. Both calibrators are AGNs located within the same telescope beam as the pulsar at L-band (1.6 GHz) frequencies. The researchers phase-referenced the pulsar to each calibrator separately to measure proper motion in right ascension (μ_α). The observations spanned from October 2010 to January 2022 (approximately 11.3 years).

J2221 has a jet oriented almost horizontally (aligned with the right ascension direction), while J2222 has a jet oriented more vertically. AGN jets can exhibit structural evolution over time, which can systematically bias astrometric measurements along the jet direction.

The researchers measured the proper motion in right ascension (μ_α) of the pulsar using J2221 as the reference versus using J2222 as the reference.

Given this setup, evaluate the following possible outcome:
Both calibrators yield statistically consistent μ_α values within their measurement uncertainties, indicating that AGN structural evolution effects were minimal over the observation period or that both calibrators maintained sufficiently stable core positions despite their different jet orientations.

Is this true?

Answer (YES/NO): NO